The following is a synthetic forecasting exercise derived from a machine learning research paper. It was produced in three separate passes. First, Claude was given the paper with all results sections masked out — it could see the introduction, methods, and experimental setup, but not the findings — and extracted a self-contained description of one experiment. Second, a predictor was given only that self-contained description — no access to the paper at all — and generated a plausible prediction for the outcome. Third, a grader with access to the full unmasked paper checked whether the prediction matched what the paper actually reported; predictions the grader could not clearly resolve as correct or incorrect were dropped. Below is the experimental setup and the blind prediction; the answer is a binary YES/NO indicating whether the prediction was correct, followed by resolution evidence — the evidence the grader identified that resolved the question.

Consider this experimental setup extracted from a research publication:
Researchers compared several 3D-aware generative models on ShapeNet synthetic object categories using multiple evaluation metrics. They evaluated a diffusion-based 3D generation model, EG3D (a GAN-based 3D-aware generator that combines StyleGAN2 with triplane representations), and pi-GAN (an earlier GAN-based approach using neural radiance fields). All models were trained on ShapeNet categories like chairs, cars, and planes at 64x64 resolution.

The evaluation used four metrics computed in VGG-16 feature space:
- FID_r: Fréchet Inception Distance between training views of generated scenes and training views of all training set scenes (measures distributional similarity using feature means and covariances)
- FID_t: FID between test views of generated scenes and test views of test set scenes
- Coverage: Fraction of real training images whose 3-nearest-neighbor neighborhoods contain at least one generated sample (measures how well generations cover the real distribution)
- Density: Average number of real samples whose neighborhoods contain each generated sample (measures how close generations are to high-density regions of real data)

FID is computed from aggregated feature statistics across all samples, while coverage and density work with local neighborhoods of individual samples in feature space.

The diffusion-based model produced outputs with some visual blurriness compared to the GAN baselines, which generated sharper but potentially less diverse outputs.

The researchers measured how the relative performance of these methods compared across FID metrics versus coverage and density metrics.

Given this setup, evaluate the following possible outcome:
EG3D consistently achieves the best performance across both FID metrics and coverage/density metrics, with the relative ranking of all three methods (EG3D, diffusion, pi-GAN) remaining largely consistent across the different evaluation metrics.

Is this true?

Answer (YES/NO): NO